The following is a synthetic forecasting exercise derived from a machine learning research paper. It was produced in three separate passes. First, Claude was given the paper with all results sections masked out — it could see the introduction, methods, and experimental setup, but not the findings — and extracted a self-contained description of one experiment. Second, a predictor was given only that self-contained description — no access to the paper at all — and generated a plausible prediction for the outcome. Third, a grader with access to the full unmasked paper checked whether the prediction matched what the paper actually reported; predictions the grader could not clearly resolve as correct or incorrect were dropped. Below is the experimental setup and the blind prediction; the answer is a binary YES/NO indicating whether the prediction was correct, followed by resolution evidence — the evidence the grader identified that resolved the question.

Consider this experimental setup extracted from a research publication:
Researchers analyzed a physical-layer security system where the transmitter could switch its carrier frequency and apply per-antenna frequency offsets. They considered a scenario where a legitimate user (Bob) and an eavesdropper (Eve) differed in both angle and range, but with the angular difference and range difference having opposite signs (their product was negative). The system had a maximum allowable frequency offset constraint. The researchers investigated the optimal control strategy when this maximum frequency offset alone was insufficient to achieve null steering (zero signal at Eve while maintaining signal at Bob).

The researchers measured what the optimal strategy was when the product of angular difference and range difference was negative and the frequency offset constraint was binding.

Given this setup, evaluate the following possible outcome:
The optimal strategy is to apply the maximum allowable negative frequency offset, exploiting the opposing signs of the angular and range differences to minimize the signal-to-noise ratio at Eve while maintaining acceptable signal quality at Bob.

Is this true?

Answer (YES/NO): NO